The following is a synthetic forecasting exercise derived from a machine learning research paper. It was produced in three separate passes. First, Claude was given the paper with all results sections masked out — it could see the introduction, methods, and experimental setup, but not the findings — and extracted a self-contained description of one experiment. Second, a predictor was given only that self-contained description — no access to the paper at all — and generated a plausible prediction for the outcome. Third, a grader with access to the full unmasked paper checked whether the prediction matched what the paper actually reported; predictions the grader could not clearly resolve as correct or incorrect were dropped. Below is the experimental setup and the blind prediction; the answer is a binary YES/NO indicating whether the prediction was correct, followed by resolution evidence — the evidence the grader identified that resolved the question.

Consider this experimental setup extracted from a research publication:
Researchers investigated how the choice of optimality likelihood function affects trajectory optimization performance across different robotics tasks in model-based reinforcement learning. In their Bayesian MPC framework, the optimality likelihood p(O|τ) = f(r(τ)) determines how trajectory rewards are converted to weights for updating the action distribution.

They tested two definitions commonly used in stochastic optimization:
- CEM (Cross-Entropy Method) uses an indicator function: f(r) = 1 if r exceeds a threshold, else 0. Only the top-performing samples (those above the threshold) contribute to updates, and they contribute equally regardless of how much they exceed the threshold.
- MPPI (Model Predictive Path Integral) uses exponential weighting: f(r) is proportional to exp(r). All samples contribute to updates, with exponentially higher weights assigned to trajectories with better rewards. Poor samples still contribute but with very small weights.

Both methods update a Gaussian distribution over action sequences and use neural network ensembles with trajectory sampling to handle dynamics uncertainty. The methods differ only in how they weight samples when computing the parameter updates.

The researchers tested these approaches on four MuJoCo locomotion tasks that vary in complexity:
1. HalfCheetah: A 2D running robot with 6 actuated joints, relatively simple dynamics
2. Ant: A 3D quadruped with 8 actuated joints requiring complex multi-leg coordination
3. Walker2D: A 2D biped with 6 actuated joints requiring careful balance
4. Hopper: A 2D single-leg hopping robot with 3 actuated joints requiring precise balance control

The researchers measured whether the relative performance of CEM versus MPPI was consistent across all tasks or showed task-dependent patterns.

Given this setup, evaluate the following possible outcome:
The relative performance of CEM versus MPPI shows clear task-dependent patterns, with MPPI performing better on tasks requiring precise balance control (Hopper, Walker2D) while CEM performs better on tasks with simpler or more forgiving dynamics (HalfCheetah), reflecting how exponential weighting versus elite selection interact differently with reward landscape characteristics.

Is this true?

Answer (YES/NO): NO